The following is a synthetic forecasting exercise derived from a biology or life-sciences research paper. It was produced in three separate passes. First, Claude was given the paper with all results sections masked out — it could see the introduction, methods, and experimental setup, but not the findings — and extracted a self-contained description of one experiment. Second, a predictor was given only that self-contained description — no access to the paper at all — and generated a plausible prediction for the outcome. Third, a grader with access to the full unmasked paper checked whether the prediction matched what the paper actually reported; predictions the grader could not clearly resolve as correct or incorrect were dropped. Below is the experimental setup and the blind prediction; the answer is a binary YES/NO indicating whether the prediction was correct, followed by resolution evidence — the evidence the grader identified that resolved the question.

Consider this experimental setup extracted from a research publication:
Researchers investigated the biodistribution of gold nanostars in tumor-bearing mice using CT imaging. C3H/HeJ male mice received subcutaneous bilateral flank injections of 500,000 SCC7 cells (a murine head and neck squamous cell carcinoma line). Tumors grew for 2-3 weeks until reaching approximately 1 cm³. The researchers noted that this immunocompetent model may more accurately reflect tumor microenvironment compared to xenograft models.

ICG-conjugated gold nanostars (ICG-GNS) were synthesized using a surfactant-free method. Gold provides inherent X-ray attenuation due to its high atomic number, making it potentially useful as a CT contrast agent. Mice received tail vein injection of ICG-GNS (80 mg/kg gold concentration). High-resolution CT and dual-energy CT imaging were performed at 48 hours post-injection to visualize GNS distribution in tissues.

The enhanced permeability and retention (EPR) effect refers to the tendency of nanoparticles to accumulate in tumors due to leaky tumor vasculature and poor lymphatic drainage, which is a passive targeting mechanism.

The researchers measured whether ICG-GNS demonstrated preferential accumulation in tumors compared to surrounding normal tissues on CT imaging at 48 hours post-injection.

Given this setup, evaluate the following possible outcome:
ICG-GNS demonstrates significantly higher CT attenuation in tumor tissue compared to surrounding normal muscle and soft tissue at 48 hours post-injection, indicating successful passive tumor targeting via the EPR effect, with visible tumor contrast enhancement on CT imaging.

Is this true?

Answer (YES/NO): NO